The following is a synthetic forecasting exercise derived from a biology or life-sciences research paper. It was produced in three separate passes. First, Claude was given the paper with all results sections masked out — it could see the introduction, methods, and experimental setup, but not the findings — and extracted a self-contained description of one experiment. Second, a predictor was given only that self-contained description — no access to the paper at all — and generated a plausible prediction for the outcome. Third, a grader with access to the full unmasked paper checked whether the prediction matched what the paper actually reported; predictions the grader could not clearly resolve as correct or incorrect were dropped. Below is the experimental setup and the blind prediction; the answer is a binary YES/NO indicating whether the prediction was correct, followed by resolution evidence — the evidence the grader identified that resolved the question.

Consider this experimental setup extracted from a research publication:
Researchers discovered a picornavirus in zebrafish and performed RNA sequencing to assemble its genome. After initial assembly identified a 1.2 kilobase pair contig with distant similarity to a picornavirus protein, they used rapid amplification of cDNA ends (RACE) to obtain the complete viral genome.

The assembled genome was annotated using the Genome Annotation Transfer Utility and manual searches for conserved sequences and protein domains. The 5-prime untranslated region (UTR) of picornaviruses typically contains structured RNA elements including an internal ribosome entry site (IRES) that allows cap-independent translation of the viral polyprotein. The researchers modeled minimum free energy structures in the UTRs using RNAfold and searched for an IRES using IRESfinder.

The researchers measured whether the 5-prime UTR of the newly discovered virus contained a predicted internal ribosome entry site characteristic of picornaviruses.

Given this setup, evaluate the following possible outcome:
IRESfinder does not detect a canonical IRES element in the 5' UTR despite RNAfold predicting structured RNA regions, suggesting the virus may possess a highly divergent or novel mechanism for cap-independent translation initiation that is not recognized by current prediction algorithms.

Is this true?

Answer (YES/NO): NO